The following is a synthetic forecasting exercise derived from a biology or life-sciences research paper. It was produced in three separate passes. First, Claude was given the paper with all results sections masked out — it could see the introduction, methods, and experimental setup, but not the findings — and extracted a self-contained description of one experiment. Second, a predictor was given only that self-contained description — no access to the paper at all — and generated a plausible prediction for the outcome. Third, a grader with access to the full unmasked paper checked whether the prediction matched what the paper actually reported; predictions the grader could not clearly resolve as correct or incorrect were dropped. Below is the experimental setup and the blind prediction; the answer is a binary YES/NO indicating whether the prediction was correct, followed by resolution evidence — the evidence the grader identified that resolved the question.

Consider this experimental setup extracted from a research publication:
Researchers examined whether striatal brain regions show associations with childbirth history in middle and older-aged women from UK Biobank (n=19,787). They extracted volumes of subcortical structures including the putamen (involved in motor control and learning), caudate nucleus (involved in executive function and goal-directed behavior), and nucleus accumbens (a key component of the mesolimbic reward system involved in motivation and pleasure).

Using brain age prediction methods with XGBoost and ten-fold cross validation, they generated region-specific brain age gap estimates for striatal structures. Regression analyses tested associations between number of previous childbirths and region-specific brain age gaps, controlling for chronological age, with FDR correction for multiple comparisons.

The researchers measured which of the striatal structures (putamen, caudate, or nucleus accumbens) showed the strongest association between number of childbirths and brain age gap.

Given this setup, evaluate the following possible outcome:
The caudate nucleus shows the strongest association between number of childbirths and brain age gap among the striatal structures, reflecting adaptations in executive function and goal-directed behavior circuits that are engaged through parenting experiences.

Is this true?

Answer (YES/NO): NO